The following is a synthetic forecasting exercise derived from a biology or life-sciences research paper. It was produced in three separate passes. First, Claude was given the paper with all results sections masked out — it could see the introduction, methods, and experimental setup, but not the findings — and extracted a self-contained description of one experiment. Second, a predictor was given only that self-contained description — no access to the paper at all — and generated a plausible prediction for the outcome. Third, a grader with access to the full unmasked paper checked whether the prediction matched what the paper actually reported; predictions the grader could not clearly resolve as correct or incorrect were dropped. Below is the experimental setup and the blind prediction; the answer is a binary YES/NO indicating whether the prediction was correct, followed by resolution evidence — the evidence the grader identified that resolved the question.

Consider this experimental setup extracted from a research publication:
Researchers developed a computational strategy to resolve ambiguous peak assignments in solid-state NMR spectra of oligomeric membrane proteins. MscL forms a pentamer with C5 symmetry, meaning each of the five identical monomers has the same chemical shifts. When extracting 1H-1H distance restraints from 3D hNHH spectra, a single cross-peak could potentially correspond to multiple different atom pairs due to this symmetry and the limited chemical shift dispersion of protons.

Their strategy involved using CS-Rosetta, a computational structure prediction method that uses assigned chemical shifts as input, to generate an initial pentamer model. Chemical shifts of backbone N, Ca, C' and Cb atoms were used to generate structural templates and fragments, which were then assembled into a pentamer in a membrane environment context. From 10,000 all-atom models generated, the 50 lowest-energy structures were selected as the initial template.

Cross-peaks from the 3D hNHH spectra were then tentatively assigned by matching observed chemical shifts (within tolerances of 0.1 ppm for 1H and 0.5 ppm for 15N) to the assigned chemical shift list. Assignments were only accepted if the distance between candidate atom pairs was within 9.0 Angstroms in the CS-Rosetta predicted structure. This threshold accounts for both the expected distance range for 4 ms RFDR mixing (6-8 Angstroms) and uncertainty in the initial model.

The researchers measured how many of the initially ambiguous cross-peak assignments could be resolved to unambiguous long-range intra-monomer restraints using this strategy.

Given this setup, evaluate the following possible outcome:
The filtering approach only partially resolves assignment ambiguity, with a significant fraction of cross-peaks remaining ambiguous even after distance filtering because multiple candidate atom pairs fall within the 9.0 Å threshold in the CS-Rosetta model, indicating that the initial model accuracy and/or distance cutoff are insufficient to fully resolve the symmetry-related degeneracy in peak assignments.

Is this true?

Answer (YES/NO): NO